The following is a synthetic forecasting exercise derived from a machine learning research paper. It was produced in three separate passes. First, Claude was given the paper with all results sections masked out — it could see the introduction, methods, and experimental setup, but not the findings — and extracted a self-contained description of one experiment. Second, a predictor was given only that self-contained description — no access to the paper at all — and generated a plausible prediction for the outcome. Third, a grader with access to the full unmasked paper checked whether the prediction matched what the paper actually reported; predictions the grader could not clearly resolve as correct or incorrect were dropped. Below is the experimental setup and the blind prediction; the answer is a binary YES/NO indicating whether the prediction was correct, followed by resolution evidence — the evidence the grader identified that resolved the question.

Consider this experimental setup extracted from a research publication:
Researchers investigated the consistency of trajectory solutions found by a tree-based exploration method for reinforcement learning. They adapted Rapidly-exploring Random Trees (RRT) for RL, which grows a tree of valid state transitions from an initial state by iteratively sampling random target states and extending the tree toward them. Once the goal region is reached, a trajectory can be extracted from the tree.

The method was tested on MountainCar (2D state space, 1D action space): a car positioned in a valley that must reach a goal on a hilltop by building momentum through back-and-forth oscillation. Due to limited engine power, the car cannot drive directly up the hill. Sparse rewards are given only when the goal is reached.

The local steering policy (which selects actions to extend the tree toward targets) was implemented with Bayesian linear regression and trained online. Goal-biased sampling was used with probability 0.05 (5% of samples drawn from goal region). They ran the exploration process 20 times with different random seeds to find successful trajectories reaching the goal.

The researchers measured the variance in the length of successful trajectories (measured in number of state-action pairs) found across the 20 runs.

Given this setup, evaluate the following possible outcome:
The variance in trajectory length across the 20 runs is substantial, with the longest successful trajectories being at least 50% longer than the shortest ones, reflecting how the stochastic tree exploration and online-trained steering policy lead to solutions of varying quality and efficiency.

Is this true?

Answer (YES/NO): NO